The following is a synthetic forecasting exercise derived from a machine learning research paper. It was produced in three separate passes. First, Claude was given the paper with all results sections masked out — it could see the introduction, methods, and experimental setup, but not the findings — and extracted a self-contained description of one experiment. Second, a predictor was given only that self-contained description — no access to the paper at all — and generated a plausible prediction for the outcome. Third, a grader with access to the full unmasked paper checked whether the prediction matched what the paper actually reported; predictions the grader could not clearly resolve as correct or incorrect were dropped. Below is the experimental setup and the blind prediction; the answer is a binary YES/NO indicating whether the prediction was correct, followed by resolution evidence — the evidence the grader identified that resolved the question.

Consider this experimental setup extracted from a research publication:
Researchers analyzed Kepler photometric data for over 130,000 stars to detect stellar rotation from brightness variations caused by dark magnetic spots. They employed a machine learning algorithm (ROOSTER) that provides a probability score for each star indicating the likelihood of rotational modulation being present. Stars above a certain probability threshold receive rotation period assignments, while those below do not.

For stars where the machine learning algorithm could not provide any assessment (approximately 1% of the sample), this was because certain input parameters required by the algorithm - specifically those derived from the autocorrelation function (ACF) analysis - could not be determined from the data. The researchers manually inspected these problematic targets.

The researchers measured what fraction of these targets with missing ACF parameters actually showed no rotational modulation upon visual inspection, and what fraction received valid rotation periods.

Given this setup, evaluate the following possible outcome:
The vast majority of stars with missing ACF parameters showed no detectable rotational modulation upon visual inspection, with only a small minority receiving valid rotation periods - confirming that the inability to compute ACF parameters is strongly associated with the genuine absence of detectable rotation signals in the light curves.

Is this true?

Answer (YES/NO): NO